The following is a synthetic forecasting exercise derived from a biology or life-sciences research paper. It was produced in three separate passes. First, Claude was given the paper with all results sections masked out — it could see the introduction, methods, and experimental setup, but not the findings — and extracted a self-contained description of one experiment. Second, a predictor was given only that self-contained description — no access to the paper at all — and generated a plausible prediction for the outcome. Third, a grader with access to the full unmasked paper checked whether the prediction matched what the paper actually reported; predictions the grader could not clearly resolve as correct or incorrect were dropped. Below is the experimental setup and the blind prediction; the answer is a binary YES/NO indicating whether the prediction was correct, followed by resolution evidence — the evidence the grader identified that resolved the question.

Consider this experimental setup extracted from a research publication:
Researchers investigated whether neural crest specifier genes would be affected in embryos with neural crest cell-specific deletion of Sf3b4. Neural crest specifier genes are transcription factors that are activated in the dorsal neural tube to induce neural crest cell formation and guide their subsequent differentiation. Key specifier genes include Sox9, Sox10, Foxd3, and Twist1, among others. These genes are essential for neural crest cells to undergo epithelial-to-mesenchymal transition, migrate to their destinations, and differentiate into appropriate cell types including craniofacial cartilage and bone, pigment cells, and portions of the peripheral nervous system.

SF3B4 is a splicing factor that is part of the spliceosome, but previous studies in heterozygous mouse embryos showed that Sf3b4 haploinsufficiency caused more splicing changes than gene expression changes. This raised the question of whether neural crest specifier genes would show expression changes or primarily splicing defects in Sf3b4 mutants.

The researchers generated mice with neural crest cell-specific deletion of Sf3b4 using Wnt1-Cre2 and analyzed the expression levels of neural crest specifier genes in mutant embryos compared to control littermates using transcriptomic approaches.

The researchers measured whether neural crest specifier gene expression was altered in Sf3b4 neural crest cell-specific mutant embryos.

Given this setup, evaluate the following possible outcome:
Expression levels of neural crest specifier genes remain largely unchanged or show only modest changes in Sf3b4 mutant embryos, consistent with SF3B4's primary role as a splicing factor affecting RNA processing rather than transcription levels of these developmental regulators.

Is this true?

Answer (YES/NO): NO